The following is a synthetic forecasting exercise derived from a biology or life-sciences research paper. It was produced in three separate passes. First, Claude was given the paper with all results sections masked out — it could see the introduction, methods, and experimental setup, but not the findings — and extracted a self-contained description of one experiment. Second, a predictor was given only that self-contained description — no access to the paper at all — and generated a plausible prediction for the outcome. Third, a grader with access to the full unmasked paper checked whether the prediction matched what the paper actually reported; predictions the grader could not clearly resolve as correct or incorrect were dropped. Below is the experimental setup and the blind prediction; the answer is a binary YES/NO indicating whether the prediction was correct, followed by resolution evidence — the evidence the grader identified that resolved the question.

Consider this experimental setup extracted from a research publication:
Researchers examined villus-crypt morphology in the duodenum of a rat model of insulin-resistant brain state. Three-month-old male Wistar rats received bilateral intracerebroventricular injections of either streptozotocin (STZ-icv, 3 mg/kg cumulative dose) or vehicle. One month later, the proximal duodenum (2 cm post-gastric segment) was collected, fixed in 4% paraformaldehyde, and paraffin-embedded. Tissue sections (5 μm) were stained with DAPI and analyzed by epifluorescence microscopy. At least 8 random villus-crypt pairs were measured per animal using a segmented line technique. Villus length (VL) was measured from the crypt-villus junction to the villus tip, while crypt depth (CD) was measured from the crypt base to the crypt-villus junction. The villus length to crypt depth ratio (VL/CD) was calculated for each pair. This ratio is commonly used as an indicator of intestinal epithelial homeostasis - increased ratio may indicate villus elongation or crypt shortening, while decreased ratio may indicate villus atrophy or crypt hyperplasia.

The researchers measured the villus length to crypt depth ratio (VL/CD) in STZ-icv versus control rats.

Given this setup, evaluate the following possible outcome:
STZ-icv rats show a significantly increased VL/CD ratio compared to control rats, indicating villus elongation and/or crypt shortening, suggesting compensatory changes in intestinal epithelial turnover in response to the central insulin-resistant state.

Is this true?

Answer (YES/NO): NO